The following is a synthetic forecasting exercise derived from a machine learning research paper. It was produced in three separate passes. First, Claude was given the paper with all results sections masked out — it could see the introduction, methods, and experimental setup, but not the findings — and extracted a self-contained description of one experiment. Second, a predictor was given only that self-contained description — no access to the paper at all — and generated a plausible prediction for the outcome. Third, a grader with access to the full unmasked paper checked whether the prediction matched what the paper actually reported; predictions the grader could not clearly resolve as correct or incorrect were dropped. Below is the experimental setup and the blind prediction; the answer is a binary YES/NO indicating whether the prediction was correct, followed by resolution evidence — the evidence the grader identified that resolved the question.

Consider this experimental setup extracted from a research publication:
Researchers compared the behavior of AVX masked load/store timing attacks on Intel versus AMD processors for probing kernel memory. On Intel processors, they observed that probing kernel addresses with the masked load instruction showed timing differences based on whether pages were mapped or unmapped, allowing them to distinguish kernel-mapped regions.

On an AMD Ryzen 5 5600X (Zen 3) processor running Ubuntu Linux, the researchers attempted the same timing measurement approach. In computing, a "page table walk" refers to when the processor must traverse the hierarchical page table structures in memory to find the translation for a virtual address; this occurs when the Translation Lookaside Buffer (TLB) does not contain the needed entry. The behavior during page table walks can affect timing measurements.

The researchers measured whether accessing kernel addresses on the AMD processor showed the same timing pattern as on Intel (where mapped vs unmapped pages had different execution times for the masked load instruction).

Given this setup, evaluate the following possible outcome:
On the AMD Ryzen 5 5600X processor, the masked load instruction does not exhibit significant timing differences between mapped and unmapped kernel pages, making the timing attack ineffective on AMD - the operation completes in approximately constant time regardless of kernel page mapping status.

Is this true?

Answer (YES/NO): NO